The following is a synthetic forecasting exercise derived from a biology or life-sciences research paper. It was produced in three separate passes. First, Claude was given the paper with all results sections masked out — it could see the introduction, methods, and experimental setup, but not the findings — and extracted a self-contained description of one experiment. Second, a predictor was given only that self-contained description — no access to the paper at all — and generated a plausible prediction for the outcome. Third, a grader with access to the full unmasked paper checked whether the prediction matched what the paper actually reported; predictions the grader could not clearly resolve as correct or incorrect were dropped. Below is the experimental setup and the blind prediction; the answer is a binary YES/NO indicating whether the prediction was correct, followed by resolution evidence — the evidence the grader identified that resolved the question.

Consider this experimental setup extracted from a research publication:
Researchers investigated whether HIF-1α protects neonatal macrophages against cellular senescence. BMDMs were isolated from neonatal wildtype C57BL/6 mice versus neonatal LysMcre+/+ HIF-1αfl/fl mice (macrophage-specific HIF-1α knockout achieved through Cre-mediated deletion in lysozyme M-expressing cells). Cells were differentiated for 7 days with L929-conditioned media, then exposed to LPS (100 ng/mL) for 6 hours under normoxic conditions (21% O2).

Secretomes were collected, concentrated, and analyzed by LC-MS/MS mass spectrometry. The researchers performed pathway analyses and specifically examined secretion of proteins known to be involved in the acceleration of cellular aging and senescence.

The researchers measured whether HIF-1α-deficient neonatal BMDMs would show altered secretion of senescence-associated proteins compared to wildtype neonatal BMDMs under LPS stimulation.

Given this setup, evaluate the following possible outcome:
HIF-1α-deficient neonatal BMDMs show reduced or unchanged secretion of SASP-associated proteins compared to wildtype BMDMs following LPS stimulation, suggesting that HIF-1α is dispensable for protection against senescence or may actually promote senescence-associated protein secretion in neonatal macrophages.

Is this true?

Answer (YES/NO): NO